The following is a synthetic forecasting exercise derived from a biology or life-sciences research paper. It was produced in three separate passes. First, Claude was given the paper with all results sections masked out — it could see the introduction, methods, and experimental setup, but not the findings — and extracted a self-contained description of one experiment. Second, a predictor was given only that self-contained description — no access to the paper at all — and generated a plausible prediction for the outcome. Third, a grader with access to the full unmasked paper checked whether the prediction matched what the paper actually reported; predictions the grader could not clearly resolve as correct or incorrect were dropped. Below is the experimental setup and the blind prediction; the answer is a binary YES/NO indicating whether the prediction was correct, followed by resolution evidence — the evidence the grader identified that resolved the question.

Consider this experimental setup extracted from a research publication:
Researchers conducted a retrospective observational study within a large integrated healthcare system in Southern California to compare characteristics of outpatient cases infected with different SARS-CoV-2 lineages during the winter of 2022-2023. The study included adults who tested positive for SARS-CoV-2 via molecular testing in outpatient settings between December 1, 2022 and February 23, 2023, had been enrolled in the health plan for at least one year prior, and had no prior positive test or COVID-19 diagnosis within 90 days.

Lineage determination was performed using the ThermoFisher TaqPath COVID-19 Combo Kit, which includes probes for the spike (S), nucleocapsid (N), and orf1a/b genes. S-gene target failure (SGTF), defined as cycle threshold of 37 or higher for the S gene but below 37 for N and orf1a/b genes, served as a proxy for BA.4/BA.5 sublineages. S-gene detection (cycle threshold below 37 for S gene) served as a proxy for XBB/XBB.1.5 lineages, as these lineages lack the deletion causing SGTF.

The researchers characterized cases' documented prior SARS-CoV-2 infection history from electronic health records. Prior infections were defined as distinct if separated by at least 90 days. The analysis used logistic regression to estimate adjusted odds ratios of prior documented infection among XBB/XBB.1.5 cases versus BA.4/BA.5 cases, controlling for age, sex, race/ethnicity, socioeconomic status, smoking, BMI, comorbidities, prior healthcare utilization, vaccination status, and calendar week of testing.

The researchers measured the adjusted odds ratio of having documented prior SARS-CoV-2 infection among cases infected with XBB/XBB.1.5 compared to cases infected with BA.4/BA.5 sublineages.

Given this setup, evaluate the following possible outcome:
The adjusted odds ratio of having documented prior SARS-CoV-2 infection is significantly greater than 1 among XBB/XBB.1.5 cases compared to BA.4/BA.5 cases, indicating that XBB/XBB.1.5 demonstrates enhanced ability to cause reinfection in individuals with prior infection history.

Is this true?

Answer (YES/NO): YES